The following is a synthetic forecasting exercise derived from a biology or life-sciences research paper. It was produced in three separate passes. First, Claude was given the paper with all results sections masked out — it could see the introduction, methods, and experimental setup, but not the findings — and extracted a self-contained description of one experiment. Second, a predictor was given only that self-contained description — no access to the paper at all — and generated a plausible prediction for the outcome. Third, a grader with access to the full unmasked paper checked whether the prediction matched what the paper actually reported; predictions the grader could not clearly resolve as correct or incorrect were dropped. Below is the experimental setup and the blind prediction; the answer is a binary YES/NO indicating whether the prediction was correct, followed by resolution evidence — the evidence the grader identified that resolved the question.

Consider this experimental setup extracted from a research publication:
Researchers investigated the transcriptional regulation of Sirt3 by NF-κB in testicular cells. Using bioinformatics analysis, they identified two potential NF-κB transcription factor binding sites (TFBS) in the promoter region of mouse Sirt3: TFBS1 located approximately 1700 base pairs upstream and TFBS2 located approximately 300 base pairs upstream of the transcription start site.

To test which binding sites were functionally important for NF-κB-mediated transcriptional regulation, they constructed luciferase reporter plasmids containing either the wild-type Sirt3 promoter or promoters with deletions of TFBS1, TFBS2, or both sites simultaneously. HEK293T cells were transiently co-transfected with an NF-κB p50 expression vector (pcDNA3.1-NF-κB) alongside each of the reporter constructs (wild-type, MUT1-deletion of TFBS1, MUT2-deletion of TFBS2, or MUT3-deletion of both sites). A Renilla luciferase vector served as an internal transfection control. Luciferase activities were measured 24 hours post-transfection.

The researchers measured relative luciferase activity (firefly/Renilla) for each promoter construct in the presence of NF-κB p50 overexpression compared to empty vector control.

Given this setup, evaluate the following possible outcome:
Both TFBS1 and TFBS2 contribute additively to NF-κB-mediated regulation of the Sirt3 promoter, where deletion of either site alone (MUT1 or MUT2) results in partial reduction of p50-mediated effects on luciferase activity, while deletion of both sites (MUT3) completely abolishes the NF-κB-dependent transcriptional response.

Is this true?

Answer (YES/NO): YES